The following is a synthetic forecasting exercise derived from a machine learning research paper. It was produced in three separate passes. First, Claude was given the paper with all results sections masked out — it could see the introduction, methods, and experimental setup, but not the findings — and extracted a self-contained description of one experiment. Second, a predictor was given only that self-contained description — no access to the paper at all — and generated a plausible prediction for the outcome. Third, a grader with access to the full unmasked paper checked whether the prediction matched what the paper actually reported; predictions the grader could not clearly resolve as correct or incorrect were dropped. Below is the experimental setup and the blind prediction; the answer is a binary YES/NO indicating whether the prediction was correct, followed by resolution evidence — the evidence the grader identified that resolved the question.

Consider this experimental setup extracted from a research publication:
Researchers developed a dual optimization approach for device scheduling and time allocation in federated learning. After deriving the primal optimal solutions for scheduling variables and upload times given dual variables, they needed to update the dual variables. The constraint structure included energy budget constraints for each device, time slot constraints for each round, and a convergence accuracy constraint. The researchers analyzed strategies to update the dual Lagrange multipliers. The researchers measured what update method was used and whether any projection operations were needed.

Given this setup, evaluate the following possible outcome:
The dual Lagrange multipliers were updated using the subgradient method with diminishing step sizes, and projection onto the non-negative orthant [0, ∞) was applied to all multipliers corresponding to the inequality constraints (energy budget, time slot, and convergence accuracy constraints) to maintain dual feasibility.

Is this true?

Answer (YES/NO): NO